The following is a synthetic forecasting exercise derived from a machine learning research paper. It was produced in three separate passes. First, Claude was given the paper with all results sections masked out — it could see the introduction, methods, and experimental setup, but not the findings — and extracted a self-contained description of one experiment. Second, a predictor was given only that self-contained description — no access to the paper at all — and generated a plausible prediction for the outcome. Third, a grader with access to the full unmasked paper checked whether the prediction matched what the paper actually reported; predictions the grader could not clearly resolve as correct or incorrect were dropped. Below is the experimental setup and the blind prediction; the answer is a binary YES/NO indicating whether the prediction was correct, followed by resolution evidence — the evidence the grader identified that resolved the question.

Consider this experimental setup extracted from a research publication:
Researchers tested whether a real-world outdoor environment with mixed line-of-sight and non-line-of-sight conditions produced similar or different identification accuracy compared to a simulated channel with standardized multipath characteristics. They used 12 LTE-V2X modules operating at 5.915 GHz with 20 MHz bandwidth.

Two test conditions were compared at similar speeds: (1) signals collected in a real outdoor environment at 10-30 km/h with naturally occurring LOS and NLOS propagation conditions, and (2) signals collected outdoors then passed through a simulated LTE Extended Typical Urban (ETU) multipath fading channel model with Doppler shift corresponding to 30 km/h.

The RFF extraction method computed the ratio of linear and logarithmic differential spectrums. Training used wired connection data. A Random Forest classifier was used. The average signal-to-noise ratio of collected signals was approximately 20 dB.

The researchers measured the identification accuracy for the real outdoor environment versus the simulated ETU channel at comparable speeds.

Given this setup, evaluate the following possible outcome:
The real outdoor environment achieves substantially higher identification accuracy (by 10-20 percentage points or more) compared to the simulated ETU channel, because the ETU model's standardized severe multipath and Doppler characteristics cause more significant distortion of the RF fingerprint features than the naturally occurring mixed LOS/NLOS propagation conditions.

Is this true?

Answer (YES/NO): NO